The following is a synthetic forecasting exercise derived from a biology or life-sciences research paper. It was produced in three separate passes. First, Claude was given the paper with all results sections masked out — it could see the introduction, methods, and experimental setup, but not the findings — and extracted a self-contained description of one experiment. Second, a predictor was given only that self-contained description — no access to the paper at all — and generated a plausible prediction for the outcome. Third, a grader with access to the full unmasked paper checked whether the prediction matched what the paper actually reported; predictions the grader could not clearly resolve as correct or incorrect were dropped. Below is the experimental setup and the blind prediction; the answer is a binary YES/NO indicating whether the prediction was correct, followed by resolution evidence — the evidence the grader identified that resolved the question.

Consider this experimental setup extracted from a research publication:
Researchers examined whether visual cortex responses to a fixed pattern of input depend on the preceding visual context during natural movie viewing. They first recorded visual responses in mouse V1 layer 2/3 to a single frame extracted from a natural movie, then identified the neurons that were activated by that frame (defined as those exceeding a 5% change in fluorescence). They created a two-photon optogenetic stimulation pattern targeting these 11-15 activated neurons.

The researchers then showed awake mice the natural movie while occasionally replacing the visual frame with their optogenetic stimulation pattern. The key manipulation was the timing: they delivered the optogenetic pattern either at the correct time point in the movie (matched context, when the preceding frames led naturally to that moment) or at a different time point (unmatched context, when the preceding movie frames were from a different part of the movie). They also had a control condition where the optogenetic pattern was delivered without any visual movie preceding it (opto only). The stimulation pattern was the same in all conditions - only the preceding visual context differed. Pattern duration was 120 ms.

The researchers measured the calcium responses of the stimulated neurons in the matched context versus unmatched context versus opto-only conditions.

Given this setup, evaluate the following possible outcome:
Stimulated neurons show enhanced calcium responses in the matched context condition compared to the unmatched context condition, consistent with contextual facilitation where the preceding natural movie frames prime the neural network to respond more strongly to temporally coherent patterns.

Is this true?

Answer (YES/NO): YES